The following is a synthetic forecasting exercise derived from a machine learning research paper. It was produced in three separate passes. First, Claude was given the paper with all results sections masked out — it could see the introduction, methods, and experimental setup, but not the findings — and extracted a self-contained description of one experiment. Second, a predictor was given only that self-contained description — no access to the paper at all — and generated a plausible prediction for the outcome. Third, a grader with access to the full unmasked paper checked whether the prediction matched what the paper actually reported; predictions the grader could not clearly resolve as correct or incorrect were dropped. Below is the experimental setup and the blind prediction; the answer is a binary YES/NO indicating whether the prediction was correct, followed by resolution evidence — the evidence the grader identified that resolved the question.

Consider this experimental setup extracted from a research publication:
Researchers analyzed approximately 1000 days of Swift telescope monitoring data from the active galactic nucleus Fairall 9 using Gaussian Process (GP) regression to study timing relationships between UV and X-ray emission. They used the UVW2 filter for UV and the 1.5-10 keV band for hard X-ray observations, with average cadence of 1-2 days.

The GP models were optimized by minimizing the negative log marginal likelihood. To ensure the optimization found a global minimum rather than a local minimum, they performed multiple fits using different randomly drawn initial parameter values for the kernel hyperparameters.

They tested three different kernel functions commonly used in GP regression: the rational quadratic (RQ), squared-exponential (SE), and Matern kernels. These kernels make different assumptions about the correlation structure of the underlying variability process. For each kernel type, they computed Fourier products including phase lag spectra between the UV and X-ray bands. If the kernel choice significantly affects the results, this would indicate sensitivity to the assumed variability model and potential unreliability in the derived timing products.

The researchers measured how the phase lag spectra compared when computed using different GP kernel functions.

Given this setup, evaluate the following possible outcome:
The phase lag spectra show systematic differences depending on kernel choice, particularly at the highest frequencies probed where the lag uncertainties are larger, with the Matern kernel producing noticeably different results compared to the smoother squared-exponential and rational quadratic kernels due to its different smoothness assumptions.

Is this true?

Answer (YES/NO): NO